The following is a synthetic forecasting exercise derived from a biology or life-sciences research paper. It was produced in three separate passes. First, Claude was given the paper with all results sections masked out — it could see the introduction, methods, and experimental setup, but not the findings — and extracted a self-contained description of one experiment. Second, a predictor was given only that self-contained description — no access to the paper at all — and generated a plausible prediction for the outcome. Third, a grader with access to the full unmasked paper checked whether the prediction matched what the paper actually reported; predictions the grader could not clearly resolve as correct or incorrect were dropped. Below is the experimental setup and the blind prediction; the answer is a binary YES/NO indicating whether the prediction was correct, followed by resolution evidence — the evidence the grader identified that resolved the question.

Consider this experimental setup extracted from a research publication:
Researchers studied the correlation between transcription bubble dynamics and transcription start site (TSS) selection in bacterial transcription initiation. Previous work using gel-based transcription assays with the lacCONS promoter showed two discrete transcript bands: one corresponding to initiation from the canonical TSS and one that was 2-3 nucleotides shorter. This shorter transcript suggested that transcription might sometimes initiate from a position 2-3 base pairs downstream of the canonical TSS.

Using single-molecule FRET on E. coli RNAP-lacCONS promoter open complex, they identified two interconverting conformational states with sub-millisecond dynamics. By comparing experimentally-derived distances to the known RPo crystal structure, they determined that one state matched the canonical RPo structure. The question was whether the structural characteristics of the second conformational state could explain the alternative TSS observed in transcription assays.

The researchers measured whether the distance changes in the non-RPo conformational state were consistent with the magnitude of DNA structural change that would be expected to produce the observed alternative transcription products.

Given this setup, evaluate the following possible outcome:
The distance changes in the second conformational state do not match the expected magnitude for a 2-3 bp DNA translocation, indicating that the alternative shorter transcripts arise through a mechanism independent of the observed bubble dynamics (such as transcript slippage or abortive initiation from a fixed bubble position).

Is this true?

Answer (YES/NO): NO